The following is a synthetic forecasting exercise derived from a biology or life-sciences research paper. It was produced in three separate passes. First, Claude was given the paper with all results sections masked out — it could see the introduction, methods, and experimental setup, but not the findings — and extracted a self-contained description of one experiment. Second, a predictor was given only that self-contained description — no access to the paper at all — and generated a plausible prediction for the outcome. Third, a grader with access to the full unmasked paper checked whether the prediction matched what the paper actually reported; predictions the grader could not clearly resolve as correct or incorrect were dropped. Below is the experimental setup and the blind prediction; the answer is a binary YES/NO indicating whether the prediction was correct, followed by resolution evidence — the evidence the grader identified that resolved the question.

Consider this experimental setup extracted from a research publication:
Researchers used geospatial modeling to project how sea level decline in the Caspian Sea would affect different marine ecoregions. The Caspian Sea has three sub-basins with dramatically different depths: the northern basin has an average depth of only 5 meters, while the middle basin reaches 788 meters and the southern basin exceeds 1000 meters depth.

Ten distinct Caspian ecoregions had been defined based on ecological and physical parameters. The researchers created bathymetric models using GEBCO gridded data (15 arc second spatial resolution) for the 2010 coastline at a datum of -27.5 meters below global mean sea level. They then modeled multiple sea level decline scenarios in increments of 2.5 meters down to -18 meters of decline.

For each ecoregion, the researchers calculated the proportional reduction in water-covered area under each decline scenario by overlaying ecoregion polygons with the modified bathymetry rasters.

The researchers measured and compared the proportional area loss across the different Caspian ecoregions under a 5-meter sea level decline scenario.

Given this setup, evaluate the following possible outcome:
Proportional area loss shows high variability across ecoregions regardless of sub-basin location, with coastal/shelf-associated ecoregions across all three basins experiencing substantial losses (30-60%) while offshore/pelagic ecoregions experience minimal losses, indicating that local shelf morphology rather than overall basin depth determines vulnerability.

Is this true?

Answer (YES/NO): NO